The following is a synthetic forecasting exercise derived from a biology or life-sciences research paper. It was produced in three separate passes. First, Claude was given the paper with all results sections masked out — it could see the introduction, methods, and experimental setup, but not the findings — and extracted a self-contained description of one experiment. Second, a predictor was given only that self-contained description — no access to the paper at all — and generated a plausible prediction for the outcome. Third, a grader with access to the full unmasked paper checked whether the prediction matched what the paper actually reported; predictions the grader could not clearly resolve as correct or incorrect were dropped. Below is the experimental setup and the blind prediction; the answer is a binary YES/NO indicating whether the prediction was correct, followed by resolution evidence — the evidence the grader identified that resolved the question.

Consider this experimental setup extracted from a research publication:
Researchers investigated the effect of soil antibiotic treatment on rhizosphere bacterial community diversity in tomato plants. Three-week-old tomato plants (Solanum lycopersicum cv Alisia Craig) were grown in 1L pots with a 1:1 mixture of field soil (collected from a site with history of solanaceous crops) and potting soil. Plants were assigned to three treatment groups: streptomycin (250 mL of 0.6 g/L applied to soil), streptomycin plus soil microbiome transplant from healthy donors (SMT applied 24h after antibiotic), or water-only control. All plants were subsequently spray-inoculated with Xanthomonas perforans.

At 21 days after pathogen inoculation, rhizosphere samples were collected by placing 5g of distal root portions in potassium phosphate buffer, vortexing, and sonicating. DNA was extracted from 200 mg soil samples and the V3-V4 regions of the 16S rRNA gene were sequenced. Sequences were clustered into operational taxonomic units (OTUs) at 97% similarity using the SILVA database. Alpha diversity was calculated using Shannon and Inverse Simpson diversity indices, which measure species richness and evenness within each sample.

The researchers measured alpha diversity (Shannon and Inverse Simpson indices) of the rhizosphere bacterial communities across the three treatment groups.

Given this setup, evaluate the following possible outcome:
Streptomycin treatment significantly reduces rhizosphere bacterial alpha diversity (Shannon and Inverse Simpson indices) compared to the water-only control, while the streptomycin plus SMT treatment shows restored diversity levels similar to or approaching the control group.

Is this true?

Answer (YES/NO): NO